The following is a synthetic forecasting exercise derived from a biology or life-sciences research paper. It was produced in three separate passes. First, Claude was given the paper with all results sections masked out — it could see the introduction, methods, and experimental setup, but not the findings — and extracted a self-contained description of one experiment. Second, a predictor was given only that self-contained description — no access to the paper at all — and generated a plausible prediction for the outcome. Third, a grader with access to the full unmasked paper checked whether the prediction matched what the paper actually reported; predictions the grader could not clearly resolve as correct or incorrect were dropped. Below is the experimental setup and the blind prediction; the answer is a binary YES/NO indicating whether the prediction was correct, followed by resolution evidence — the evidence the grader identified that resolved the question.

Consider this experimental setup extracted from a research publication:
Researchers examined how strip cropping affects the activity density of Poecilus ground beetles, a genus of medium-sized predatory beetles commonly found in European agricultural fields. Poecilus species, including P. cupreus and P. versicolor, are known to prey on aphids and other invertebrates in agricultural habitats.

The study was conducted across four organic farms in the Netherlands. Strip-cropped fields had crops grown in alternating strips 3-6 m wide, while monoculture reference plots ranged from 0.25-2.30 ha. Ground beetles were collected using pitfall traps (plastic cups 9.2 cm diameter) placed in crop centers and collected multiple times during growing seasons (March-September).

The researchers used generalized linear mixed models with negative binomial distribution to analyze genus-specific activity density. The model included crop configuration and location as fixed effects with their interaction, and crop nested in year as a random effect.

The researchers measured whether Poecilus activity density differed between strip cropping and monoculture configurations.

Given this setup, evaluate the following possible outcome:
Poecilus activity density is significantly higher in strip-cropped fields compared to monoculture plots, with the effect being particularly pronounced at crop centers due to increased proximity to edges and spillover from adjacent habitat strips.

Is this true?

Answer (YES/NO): NO